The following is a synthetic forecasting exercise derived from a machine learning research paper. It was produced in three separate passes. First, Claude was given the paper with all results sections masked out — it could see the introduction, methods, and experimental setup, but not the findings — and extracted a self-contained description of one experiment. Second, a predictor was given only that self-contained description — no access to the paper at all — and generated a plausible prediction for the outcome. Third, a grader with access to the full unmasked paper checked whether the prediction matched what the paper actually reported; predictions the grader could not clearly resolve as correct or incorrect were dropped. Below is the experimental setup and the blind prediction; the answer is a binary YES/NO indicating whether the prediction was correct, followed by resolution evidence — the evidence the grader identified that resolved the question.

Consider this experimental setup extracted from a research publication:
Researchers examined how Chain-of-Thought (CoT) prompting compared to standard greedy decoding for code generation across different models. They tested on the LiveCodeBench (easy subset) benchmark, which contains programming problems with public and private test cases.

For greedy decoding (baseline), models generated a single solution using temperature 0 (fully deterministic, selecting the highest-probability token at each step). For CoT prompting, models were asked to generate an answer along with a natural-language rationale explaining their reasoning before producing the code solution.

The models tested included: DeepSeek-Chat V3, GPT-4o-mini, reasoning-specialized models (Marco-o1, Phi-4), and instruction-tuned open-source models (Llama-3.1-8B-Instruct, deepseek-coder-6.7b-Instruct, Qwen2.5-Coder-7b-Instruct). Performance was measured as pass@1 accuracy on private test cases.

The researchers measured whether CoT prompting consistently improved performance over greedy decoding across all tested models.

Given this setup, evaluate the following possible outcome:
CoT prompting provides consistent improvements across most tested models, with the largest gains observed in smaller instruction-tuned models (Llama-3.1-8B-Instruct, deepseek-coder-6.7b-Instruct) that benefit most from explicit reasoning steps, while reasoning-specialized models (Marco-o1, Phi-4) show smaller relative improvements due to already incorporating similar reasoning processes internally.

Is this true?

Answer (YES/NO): NO